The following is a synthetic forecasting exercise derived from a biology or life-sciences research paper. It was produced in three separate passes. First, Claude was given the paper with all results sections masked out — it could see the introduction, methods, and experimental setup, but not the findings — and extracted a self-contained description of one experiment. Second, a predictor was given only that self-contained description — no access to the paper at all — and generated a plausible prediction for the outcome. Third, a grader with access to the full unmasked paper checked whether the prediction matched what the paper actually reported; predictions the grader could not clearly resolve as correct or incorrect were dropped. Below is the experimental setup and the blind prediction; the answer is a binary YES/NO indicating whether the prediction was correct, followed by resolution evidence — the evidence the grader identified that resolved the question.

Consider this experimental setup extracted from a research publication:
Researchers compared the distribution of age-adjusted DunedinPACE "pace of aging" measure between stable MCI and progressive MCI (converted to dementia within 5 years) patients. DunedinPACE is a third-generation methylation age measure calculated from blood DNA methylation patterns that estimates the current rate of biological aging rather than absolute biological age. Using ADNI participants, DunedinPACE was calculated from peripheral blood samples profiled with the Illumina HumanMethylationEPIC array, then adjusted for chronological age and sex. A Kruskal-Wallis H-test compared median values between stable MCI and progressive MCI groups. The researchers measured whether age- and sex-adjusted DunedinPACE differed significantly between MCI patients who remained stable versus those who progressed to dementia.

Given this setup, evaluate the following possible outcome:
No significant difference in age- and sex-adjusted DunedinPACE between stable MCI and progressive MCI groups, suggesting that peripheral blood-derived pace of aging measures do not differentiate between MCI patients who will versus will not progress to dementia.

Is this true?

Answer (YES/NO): YES